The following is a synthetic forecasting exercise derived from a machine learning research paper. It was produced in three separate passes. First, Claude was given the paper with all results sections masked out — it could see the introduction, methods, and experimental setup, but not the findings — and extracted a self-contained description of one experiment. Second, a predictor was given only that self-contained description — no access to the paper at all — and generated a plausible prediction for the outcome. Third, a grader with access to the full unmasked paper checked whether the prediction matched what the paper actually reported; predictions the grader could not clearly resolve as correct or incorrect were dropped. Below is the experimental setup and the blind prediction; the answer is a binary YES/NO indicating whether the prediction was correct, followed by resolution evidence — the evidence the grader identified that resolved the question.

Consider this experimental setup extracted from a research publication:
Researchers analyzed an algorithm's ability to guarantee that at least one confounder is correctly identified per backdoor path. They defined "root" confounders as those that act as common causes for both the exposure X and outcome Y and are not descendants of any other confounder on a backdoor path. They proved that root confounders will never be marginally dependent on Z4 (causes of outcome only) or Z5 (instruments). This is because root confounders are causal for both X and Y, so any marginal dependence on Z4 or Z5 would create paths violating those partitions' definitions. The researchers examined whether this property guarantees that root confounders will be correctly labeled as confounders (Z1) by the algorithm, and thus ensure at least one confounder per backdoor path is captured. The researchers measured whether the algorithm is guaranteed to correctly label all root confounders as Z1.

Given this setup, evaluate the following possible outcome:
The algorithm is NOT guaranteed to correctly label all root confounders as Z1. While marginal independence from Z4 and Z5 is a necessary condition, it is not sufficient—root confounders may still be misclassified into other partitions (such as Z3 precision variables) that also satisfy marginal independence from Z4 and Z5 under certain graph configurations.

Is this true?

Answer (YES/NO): NO